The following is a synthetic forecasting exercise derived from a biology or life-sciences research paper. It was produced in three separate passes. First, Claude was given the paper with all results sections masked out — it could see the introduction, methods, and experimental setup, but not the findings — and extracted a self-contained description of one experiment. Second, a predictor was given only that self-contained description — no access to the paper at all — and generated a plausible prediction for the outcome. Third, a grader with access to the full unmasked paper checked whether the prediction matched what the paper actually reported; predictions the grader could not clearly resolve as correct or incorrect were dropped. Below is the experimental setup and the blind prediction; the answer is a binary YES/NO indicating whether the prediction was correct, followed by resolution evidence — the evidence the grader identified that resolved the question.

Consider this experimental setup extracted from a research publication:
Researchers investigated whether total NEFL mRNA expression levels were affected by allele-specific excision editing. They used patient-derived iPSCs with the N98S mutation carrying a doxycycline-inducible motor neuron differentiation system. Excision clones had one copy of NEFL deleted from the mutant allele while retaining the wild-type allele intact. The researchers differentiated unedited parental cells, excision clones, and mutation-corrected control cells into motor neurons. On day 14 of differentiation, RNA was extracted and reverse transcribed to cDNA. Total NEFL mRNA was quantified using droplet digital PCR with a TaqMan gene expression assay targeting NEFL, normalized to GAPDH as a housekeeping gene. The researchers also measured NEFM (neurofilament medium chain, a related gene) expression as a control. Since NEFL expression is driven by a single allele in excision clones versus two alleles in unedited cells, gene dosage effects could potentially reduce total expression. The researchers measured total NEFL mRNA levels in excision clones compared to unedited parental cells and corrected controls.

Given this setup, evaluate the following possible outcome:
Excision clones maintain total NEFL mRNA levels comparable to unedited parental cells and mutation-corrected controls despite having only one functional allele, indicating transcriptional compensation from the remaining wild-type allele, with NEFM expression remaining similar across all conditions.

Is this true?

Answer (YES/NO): NO